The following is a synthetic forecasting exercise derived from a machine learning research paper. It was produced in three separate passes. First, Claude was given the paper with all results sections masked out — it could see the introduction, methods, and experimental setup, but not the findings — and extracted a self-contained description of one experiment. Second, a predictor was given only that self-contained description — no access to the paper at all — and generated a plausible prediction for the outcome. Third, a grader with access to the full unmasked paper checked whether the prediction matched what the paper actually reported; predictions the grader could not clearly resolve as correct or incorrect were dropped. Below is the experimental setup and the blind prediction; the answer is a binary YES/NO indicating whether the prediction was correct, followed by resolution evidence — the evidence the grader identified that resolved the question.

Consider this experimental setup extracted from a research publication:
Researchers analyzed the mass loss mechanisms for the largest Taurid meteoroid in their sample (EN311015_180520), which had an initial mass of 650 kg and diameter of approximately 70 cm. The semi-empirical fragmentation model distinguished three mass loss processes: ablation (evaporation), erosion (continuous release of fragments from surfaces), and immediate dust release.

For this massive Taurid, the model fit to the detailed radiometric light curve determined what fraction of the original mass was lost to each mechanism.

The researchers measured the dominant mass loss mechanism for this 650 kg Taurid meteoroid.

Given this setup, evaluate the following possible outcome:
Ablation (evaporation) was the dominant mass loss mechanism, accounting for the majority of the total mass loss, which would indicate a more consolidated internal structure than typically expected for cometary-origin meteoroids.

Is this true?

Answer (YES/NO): NO